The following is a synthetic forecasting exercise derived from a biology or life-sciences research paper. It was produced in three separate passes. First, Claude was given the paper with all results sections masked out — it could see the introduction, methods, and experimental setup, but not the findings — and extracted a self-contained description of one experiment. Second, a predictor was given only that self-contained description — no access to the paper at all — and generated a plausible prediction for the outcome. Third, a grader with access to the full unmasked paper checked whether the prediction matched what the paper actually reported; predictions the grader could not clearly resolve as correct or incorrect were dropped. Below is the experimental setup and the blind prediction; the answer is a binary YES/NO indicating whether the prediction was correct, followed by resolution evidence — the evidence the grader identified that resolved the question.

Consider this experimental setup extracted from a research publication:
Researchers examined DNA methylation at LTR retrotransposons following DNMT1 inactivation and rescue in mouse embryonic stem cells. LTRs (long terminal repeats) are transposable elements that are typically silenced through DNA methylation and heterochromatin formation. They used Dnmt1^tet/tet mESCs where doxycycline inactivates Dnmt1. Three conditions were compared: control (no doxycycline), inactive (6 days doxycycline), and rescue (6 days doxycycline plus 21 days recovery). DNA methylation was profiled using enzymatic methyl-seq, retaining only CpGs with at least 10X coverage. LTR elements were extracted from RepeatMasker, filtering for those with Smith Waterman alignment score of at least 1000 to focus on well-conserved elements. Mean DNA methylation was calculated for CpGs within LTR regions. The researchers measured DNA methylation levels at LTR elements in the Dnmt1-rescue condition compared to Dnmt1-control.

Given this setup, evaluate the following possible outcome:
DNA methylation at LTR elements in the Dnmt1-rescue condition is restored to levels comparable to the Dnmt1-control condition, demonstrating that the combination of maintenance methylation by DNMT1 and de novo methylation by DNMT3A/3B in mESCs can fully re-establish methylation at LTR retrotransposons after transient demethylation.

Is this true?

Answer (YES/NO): NO